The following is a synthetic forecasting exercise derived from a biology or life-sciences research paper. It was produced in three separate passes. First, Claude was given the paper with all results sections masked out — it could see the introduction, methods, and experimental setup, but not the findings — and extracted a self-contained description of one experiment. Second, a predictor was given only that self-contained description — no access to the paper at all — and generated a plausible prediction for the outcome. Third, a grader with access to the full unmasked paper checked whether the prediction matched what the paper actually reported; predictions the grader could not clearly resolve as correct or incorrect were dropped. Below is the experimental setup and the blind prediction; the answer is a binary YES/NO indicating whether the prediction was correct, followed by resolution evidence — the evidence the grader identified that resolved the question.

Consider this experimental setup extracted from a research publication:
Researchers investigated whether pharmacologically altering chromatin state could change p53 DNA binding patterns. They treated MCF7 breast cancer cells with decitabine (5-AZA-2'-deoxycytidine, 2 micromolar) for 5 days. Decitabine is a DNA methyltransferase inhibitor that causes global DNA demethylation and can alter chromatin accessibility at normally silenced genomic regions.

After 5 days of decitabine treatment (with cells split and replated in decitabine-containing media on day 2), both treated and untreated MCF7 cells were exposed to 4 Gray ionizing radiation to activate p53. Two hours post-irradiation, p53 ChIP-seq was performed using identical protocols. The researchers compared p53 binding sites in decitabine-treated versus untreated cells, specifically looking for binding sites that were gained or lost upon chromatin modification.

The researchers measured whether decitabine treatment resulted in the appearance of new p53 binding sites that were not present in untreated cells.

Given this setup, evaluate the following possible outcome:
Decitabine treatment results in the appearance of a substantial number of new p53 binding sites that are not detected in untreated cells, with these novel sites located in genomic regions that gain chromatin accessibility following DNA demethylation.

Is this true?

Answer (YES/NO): NO